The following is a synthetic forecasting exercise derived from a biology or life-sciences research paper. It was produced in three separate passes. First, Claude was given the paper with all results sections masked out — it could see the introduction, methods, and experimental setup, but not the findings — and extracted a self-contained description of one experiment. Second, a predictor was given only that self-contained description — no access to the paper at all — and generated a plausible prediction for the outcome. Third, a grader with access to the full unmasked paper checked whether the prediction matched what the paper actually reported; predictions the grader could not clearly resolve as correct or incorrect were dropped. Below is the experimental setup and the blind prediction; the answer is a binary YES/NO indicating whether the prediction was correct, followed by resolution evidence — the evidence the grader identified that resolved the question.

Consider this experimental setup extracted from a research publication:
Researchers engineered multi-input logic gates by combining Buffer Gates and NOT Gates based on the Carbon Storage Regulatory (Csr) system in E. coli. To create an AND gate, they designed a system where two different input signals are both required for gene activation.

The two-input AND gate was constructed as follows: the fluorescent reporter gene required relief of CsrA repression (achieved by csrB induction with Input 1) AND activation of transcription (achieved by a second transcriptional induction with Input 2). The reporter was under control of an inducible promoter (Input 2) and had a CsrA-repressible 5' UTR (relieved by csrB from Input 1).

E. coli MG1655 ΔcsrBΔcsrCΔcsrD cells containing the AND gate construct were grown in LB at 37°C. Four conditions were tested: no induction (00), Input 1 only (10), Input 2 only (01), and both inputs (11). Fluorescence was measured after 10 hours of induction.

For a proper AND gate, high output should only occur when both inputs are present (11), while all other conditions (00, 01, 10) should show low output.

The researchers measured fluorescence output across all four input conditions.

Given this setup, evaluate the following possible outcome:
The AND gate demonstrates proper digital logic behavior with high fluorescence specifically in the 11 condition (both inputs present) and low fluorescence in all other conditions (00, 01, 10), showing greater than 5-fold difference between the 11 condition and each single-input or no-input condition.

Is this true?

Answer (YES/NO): NO